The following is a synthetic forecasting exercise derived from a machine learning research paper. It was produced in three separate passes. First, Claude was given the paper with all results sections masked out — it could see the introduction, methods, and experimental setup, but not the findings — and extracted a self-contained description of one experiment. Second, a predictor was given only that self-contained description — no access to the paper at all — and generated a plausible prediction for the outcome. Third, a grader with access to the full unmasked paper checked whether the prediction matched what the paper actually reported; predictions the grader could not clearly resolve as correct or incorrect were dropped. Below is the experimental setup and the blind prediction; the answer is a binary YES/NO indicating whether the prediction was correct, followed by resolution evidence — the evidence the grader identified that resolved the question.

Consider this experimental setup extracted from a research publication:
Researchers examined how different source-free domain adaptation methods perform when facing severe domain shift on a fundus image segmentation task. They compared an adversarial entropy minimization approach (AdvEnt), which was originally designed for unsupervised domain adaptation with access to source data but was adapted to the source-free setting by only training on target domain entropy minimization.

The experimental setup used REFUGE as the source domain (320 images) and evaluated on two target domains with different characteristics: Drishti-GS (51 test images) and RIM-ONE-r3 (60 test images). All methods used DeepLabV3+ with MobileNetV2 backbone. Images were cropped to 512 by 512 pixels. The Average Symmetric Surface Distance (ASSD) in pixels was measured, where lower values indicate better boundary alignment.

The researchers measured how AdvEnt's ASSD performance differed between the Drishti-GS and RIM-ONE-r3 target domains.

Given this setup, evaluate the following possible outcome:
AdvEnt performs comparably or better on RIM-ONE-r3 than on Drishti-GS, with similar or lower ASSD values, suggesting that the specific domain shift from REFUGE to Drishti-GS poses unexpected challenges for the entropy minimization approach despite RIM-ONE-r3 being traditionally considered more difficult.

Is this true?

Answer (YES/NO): NO